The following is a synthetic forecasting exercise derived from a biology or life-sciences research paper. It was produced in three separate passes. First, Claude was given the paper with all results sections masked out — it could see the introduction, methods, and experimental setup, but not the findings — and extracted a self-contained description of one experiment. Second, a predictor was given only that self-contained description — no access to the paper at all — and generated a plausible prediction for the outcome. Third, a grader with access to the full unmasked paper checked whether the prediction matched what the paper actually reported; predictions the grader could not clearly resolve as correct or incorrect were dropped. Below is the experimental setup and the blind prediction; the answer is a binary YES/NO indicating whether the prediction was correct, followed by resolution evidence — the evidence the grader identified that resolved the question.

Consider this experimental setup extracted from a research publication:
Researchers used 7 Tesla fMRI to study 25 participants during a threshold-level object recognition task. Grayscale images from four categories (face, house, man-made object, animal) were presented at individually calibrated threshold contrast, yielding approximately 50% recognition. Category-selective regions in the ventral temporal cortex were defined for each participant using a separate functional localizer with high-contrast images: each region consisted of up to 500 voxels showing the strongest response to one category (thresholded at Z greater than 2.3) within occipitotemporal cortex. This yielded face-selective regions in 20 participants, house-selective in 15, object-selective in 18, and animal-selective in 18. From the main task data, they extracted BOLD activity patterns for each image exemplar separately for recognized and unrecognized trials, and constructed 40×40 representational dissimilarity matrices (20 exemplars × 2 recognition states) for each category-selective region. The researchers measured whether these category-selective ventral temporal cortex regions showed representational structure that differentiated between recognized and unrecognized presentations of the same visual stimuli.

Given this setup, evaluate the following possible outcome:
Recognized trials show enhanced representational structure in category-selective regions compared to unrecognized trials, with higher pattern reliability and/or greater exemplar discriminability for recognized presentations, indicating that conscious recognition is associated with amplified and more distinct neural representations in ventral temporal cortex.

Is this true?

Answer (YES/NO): NO